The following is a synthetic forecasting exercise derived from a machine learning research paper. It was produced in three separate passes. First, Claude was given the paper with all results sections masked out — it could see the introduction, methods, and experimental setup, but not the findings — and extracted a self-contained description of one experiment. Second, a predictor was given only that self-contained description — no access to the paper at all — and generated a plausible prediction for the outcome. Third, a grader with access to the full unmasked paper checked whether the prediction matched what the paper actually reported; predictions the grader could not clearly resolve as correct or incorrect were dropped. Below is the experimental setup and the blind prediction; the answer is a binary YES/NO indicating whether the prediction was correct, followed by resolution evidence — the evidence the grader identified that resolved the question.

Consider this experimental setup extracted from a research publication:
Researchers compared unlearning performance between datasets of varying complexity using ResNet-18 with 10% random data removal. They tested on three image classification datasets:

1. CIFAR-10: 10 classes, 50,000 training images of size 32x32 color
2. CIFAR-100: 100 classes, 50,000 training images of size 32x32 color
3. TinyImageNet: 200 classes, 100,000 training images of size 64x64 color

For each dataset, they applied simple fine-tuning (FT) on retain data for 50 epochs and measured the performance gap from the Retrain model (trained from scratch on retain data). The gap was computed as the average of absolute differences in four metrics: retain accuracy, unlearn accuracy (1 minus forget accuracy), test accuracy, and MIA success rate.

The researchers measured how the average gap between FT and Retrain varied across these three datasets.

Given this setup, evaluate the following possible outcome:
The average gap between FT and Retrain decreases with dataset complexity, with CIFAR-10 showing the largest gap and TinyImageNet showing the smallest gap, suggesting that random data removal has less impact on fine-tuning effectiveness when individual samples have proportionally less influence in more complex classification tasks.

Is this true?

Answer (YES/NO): NO